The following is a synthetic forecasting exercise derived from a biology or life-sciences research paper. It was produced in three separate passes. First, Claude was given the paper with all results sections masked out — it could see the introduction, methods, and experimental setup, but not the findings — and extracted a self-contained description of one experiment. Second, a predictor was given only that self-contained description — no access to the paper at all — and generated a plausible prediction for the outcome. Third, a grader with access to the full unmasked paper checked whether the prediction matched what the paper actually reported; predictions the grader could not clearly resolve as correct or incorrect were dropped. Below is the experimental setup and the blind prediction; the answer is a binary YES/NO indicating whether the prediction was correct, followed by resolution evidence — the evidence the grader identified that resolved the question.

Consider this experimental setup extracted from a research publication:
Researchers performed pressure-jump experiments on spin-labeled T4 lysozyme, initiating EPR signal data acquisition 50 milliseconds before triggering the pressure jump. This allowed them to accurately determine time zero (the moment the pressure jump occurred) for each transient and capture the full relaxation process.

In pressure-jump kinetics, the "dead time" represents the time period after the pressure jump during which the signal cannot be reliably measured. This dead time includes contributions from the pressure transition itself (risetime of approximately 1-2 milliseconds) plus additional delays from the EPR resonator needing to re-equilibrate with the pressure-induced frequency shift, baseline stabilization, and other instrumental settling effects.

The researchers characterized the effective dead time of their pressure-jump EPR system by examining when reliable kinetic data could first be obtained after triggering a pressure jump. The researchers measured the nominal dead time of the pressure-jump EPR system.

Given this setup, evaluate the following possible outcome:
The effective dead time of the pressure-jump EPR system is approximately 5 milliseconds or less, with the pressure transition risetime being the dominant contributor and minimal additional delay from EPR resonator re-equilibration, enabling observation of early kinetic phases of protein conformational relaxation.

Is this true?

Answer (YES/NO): NO